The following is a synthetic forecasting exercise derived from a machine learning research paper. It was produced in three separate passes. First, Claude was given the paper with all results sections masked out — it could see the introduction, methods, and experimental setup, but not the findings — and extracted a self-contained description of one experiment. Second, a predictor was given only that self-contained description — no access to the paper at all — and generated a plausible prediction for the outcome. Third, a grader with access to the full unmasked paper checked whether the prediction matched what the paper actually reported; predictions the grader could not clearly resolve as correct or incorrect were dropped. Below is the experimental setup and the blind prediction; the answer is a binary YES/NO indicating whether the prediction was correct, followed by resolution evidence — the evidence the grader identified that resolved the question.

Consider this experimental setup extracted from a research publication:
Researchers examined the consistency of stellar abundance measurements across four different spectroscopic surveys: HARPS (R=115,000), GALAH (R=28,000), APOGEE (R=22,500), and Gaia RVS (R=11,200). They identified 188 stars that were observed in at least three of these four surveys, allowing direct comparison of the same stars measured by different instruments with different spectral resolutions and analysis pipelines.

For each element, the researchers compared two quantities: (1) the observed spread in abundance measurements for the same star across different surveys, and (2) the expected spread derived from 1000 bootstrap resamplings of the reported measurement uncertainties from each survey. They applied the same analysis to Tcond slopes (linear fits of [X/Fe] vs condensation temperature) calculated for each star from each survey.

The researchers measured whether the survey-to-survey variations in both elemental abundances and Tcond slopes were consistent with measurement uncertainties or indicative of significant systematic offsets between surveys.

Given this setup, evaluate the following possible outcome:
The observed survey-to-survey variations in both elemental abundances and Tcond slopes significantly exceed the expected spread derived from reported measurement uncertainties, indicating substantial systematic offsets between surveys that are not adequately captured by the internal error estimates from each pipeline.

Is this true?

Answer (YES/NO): NO